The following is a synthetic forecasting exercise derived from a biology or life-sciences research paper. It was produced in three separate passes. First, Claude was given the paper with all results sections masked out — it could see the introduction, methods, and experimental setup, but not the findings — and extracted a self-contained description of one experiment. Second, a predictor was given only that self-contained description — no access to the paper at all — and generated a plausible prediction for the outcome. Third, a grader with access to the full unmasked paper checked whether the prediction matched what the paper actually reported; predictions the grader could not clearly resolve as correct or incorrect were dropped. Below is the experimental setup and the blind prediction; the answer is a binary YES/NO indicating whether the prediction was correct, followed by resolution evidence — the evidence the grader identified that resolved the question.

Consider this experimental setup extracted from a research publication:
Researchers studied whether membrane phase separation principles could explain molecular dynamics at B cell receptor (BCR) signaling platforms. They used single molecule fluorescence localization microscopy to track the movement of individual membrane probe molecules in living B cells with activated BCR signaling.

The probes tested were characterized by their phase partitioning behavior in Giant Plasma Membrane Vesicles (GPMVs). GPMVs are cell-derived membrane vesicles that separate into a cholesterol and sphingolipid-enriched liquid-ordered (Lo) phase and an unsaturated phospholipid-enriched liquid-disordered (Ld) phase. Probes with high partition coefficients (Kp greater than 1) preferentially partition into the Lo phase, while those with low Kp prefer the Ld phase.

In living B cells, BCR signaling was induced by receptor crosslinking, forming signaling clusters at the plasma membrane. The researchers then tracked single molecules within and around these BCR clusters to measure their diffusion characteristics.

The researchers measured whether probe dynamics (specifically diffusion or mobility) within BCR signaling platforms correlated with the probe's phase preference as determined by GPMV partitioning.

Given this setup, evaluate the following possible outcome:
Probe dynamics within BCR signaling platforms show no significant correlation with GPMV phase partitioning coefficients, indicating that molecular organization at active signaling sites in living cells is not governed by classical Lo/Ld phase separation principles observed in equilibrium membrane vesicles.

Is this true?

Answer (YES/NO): NO